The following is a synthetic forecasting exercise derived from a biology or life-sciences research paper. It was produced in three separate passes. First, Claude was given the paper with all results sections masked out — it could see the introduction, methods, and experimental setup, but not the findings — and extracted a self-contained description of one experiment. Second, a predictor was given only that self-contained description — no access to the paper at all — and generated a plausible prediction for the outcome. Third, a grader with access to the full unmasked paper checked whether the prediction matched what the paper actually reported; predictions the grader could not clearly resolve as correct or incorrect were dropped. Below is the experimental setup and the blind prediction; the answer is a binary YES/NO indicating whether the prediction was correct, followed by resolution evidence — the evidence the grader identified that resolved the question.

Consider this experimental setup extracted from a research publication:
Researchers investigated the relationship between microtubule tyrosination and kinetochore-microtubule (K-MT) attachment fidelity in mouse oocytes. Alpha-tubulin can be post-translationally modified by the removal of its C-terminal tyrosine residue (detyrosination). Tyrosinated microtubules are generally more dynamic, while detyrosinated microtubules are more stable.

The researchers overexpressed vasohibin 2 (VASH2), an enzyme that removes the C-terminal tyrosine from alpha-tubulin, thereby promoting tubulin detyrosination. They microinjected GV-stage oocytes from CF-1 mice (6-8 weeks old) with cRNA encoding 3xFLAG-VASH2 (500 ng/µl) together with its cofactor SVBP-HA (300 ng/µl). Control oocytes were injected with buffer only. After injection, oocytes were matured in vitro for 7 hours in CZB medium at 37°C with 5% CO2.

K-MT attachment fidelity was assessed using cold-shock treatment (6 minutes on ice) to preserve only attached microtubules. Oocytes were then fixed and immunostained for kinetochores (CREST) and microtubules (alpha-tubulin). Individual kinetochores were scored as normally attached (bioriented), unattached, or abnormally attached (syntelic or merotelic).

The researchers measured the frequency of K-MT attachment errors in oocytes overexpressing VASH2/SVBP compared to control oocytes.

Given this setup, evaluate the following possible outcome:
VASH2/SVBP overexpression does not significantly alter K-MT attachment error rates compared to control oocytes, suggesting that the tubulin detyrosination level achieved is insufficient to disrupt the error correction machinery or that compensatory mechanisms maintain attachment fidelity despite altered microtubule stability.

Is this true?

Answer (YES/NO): NO